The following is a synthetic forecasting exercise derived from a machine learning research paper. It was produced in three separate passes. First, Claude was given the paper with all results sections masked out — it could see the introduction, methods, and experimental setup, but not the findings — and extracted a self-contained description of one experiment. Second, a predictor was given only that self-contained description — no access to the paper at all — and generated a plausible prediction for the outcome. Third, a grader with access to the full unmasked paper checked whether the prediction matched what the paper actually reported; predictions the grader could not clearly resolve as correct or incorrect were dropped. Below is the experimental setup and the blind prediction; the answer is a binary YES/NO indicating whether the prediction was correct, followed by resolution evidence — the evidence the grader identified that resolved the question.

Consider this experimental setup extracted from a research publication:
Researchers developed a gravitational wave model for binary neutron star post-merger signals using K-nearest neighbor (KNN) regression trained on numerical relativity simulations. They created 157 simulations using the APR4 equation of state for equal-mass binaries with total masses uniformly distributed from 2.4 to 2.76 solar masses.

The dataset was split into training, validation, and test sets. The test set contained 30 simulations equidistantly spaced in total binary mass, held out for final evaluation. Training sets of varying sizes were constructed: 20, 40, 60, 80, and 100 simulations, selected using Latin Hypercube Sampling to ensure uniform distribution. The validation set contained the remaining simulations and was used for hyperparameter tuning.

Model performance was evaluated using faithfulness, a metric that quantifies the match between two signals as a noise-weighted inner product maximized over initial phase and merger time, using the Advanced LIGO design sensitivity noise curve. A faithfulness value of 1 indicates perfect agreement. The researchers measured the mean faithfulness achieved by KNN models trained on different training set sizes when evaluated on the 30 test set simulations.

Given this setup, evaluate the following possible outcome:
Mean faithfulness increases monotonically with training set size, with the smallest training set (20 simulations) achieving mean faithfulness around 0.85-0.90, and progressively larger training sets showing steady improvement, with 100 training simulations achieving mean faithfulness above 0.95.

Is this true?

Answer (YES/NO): NO